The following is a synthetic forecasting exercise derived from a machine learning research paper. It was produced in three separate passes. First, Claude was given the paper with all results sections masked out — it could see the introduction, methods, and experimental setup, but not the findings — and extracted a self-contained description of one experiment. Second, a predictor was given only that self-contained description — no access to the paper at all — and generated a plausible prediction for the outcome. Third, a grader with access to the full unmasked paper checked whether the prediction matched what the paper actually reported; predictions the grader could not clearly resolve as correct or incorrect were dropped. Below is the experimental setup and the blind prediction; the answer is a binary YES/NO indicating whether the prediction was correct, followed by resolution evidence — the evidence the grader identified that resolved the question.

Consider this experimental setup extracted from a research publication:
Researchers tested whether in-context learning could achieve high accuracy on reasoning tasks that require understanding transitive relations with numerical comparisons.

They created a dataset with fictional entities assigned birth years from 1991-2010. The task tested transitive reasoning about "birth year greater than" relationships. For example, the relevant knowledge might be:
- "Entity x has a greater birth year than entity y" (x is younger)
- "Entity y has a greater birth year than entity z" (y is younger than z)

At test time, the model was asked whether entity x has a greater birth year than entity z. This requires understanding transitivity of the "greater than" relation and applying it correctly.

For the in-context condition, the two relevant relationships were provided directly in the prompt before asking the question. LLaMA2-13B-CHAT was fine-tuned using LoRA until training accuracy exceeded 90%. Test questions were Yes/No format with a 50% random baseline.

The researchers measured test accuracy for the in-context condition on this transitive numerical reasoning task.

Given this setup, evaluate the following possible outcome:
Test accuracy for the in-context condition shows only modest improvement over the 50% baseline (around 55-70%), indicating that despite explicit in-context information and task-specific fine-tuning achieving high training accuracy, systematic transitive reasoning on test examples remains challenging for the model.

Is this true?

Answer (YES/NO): NO